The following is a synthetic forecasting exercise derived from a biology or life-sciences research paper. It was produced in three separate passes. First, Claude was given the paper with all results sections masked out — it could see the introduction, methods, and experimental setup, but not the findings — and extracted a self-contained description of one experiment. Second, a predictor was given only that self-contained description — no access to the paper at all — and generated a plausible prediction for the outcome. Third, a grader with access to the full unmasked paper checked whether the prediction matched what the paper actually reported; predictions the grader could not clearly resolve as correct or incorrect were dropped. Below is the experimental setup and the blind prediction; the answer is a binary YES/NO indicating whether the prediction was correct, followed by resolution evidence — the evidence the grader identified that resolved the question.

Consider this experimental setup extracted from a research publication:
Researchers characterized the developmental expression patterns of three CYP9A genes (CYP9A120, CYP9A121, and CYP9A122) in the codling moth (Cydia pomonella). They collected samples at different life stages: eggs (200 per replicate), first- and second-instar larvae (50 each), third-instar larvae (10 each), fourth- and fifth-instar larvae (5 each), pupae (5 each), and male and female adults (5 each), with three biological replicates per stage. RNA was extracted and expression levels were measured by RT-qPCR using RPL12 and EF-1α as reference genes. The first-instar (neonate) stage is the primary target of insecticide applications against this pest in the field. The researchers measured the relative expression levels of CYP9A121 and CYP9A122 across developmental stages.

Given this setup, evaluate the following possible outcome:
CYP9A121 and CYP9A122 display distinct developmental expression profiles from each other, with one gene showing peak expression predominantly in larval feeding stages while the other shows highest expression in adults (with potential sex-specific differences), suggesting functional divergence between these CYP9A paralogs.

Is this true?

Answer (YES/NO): NO